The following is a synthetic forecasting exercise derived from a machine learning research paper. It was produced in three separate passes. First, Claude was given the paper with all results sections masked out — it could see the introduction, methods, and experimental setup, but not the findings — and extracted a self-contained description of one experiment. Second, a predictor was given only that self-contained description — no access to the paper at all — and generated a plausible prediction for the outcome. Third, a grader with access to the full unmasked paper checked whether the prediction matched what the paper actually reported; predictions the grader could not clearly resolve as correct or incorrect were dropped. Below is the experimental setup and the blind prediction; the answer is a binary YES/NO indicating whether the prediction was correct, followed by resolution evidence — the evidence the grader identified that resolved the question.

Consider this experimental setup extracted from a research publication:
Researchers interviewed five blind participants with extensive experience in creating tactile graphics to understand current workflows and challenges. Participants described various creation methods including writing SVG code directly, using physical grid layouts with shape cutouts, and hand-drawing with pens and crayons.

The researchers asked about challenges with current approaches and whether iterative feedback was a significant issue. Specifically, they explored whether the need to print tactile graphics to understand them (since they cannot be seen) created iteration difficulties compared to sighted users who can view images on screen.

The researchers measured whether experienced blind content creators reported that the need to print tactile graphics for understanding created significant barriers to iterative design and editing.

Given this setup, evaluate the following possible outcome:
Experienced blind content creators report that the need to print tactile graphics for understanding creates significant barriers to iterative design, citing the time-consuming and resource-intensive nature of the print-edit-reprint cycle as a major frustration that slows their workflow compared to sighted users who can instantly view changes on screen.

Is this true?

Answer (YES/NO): YES